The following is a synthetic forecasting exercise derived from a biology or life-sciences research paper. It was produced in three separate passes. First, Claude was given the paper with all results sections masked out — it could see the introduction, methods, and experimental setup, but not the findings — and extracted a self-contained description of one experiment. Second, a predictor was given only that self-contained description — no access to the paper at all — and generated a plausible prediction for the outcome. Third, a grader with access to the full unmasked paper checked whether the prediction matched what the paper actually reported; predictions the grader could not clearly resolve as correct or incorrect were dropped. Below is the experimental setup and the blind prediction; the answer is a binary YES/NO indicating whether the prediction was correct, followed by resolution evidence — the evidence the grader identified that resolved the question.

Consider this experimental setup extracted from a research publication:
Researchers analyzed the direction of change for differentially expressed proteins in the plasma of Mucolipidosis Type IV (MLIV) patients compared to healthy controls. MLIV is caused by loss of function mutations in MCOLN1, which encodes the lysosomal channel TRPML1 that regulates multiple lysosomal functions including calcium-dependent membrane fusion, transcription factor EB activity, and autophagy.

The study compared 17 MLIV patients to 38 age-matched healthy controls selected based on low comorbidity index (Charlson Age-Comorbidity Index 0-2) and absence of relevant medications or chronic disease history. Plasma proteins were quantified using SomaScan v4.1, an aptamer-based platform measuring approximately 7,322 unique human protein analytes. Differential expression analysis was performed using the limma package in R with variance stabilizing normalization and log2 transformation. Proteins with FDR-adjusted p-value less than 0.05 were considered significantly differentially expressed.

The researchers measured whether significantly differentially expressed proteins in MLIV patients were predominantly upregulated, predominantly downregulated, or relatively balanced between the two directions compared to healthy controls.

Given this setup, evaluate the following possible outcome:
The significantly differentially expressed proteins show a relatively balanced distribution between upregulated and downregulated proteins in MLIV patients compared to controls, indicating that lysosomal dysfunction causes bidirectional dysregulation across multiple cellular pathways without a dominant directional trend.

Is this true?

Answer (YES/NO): YES